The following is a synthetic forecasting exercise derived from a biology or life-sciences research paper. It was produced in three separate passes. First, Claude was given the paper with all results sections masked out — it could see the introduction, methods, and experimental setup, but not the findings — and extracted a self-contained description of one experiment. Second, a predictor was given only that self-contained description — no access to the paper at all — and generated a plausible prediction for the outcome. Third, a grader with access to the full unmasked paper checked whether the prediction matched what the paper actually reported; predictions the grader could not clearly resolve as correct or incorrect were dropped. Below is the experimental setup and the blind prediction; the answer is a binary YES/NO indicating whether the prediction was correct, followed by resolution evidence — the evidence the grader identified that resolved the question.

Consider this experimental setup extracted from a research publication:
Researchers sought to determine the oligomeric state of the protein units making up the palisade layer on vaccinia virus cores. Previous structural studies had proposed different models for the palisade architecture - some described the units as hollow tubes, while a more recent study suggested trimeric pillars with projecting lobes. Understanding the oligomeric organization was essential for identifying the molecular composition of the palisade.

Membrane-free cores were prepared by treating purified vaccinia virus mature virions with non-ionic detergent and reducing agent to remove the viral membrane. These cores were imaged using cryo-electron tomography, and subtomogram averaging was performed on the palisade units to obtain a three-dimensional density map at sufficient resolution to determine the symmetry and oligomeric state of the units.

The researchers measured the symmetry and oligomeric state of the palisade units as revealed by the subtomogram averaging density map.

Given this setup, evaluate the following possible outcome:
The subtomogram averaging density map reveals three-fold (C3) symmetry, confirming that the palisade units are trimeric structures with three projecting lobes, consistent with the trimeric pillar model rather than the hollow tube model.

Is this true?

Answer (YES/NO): YES